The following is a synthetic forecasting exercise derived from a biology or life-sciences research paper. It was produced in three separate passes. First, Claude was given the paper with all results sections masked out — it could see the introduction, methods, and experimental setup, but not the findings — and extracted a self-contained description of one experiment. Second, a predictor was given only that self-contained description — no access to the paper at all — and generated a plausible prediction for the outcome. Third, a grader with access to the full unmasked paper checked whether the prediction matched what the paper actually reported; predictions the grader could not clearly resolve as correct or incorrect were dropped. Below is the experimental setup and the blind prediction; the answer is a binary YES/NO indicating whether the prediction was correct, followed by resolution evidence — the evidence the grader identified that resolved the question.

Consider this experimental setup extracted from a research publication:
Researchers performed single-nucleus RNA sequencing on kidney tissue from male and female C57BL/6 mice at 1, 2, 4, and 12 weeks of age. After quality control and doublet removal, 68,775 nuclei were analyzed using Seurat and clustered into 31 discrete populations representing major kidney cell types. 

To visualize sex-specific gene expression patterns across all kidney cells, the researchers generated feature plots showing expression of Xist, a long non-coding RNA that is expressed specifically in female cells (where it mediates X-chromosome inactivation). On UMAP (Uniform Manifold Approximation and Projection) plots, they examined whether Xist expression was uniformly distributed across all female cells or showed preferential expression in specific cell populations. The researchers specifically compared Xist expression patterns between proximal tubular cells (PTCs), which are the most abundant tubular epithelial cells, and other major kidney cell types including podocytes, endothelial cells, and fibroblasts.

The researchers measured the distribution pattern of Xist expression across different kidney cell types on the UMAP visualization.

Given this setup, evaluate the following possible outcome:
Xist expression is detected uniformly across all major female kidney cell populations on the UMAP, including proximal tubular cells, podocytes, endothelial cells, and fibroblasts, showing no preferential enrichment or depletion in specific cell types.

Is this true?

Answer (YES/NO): NO